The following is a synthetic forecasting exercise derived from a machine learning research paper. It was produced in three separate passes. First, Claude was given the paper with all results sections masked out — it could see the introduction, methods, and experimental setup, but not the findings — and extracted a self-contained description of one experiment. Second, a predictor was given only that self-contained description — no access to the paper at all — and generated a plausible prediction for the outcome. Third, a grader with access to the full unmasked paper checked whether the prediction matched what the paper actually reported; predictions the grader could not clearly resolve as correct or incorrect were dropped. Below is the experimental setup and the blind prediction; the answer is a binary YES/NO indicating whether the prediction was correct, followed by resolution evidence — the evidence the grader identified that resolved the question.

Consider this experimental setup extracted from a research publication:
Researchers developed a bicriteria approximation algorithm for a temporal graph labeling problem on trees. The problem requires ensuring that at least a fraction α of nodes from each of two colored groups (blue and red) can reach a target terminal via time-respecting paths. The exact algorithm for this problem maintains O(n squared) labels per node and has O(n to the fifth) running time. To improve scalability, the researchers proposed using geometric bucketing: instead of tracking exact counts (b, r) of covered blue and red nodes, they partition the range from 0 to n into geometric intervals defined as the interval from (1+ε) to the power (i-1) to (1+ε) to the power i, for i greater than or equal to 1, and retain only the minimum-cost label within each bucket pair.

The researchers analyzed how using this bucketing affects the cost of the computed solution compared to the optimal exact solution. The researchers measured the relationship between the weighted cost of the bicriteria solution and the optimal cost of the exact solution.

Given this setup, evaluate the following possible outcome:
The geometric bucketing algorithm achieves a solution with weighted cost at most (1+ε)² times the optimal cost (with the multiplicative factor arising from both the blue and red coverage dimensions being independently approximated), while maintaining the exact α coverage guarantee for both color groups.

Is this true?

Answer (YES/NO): NO